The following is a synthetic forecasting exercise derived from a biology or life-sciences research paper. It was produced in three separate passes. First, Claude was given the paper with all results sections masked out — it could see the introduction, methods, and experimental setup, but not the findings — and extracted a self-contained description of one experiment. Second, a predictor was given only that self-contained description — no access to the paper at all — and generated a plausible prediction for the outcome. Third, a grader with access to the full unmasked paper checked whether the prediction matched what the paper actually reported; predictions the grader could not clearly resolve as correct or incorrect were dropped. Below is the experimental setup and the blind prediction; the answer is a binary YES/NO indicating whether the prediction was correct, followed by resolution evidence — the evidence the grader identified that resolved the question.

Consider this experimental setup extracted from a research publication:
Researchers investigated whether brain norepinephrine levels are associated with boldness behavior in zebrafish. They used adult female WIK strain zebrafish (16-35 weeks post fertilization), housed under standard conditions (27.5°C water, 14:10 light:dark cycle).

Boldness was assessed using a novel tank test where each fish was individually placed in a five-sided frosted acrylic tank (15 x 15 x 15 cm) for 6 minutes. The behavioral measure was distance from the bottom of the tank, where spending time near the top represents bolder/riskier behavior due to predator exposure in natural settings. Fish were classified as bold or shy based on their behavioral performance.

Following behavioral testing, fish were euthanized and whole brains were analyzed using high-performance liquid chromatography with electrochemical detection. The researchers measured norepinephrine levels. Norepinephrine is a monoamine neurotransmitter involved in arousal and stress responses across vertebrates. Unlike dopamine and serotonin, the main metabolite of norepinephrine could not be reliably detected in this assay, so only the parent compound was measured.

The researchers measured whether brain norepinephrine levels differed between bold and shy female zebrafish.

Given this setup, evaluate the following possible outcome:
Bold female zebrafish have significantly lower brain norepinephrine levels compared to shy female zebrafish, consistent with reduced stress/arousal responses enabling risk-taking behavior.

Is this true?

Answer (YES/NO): NO